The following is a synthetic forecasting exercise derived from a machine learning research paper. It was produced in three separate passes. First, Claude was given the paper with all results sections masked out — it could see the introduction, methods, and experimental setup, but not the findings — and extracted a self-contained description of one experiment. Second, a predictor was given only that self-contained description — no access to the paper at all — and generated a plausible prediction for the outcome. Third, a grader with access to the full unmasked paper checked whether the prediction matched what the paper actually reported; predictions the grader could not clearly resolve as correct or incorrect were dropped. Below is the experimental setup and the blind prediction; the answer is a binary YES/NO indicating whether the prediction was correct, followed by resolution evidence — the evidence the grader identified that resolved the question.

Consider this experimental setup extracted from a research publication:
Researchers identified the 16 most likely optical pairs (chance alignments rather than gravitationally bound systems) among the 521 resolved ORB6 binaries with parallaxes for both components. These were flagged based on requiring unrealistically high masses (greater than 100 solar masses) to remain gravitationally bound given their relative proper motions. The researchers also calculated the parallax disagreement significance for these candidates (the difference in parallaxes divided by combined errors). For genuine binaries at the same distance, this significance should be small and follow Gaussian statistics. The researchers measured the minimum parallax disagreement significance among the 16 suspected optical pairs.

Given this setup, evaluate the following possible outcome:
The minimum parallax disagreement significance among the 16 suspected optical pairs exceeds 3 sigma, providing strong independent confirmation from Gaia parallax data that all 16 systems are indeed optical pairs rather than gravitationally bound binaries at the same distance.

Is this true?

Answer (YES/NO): YES